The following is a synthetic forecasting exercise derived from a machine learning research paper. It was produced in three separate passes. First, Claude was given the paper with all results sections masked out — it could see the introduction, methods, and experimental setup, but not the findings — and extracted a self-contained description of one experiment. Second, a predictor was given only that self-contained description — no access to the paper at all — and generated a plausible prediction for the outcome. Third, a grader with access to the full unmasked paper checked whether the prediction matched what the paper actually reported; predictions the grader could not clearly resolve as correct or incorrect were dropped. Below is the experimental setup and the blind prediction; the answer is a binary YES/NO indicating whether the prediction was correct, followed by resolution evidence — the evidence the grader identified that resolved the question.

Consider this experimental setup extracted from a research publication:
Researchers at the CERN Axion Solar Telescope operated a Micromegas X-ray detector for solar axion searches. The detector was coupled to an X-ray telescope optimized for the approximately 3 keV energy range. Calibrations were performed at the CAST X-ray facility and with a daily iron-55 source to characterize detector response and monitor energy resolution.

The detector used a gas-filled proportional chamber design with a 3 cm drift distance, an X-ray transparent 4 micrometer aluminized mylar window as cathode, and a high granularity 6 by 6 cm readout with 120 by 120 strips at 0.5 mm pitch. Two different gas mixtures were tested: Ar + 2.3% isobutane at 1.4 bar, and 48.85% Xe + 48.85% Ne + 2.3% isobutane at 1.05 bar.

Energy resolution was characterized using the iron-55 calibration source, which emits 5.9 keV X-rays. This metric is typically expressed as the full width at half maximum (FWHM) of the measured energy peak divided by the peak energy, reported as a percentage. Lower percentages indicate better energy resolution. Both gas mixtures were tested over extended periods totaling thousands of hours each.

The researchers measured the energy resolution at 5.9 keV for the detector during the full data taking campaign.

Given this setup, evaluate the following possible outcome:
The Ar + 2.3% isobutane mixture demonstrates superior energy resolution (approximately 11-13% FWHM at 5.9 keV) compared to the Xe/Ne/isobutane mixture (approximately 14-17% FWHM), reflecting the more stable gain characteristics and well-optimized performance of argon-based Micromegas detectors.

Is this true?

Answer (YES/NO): NO